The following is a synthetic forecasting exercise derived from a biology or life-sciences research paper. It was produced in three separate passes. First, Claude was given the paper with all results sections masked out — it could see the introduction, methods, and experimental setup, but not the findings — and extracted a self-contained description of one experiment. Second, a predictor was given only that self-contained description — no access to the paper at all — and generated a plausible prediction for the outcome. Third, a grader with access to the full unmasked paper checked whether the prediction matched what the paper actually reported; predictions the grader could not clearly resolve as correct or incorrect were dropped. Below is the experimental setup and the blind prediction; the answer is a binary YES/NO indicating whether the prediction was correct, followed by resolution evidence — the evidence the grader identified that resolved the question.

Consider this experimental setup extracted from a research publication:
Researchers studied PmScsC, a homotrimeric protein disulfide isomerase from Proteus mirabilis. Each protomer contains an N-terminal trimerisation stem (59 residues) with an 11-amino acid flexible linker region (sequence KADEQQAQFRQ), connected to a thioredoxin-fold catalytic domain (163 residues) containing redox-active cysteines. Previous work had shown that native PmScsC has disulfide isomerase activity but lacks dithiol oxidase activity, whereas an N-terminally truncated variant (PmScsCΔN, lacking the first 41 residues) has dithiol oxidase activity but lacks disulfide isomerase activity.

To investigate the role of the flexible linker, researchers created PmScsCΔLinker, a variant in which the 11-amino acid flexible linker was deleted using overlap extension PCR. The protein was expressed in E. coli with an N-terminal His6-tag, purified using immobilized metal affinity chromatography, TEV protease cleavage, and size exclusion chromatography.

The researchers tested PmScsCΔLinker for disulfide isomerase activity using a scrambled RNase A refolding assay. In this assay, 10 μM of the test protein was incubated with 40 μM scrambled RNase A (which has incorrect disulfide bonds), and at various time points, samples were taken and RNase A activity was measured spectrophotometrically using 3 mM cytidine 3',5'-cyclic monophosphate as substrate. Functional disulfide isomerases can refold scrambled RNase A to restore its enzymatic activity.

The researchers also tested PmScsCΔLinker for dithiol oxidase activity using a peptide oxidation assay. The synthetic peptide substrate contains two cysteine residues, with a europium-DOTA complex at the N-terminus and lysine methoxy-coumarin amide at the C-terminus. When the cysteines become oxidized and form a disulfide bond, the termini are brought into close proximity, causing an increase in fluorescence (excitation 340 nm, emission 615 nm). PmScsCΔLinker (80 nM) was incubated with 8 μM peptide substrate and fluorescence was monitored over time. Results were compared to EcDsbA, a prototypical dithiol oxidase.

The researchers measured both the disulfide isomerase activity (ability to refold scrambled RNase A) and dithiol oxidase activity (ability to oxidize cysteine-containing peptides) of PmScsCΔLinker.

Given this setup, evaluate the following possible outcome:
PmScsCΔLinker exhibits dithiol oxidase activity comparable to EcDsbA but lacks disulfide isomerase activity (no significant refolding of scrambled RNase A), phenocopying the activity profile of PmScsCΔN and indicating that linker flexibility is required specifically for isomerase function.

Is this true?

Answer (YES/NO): NO